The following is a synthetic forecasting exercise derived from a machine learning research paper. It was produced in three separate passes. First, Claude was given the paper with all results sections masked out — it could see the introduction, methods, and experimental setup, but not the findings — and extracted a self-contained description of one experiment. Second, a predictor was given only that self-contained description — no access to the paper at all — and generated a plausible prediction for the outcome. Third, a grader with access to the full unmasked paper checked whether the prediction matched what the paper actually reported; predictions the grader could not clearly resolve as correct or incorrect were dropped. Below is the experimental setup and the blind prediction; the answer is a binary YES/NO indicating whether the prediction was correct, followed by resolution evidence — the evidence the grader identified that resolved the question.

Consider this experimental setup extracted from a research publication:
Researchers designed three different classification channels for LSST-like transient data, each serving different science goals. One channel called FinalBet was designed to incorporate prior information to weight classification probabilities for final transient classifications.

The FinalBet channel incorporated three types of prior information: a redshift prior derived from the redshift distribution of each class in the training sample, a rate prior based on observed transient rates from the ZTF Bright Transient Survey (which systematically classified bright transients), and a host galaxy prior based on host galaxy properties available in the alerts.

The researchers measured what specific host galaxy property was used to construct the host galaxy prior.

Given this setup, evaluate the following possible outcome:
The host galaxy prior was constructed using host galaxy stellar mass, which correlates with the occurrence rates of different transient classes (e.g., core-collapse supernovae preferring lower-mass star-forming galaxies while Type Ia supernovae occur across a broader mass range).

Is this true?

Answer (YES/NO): NO